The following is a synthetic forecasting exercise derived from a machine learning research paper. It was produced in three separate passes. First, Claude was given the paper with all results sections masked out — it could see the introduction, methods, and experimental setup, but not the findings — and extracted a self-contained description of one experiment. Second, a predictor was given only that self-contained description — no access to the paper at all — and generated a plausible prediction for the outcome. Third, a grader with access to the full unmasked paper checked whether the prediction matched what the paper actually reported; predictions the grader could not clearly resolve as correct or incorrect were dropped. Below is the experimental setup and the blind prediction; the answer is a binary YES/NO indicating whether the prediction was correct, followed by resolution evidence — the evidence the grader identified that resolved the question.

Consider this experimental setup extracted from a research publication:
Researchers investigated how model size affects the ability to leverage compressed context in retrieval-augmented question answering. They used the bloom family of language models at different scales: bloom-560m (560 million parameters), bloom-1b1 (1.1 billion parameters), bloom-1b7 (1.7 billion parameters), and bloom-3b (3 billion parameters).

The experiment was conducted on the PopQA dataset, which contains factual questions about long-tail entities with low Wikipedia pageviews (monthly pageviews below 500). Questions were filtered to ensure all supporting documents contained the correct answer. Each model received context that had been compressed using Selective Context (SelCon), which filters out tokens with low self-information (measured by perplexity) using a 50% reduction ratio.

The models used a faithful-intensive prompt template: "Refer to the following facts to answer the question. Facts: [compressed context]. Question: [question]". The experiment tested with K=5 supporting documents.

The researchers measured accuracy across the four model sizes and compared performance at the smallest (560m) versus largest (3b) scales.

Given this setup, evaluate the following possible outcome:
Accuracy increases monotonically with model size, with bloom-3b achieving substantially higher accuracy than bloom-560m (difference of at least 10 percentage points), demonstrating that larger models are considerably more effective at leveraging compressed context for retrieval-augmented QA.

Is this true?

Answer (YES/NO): NO